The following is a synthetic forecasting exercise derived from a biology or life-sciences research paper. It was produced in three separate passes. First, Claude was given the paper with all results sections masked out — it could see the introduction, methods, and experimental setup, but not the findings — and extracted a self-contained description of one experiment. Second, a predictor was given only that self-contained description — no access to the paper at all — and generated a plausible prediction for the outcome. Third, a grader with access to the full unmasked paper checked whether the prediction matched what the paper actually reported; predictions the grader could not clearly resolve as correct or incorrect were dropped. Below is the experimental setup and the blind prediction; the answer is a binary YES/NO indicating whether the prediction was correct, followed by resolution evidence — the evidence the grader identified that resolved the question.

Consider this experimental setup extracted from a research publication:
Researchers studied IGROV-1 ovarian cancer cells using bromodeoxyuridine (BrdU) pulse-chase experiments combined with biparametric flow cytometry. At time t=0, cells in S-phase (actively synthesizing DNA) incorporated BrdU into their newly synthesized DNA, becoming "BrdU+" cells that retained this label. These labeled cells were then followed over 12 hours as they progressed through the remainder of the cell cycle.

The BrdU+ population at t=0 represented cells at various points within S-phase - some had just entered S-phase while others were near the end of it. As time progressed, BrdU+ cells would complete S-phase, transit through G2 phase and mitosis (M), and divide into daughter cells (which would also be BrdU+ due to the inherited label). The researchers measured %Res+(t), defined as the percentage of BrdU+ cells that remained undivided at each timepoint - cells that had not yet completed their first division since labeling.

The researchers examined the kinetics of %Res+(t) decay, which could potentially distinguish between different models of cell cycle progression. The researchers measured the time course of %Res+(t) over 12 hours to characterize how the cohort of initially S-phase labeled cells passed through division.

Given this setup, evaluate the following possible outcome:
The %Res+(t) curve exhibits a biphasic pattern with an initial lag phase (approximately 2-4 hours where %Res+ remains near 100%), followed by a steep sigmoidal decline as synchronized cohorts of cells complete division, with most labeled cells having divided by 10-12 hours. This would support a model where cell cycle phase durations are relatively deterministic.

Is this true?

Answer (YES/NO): NO